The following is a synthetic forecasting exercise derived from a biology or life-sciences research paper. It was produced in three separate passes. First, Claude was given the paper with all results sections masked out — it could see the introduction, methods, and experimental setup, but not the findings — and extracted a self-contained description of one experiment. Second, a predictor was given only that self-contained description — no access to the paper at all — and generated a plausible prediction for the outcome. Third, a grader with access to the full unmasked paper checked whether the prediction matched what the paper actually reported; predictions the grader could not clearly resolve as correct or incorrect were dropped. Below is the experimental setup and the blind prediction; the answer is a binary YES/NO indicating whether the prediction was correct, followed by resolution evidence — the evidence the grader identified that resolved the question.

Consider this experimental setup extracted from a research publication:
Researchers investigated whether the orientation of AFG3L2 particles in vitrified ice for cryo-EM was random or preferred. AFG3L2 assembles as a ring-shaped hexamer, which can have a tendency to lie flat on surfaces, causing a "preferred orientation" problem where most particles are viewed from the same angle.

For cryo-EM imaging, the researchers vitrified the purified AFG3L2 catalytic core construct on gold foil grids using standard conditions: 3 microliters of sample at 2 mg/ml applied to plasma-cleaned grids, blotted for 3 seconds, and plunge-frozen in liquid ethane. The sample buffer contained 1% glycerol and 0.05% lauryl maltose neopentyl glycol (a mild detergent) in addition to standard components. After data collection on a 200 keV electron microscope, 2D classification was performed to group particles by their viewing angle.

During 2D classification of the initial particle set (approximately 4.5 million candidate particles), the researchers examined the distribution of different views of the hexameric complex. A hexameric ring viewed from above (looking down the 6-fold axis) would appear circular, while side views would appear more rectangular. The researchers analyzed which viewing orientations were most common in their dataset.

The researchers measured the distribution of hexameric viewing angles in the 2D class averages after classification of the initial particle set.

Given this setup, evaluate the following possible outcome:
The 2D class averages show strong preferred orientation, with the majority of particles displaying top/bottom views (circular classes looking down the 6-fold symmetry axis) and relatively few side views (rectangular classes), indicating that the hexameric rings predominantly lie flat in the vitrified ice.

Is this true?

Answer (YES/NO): YES